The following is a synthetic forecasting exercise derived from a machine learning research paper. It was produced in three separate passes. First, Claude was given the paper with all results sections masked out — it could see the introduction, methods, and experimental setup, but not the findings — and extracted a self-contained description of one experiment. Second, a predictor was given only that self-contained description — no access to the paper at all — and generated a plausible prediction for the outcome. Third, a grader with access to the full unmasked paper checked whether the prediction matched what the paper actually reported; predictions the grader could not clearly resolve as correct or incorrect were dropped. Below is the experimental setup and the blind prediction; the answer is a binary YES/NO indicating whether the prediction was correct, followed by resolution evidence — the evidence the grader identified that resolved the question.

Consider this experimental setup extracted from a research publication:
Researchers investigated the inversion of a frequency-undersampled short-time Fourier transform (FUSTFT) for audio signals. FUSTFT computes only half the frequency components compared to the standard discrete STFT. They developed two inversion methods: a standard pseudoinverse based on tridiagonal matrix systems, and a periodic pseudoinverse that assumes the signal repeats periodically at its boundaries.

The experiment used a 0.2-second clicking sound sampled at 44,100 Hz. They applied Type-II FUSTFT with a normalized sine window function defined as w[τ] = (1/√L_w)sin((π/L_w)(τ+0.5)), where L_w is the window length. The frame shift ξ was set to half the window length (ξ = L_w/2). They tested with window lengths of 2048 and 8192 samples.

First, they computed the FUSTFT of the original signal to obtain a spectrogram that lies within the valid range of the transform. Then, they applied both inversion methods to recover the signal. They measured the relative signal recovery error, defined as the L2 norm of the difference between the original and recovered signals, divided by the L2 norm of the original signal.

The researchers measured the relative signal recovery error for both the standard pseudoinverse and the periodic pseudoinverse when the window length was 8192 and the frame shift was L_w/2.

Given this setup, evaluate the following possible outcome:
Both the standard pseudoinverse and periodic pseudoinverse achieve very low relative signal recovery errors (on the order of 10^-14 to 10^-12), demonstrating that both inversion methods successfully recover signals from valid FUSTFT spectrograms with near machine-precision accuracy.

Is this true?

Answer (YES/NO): YES